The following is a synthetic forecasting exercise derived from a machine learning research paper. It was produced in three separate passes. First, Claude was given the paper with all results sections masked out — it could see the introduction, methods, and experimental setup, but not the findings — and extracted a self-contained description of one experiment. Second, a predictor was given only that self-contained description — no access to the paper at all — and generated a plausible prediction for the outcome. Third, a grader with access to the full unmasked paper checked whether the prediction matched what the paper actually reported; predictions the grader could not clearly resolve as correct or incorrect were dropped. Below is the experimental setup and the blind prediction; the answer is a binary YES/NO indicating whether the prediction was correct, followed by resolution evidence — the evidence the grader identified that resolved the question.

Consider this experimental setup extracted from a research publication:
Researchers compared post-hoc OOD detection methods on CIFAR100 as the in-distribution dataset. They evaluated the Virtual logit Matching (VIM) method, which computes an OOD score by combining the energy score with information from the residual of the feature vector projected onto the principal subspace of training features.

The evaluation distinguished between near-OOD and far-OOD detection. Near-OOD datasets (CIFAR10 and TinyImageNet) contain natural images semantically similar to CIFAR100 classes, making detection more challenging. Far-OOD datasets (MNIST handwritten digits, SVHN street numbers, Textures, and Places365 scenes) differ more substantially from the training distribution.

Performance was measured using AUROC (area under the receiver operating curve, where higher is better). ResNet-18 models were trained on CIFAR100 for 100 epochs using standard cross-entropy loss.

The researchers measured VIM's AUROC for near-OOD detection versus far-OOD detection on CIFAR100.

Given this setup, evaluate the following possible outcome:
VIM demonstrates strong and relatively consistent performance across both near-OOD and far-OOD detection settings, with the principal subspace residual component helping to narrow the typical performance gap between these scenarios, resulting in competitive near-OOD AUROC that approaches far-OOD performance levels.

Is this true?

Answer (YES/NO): NO